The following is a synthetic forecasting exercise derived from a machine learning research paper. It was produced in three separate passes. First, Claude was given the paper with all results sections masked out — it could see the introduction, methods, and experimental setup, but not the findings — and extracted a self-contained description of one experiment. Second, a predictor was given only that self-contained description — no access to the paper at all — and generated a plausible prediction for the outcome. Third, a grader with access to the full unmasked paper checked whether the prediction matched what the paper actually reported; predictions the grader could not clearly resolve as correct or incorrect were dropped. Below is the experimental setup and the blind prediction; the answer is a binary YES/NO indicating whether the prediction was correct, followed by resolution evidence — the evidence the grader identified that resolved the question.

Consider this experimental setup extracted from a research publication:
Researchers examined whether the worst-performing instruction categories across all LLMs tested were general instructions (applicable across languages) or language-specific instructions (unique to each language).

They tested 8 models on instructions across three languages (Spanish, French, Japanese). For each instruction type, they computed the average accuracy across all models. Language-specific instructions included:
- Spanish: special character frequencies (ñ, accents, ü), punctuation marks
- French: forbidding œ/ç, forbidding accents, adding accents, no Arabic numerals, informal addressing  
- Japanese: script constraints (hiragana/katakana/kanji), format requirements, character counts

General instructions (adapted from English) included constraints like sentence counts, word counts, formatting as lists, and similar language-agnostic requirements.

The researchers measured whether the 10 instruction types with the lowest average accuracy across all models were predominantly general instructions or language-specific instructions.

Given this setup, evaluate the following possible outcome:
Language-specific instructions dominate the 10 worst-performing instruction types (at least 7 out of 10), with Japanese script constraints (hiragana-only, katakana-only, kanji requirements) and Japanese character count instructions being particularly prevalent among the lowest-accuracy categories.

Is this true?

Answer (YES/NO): NO